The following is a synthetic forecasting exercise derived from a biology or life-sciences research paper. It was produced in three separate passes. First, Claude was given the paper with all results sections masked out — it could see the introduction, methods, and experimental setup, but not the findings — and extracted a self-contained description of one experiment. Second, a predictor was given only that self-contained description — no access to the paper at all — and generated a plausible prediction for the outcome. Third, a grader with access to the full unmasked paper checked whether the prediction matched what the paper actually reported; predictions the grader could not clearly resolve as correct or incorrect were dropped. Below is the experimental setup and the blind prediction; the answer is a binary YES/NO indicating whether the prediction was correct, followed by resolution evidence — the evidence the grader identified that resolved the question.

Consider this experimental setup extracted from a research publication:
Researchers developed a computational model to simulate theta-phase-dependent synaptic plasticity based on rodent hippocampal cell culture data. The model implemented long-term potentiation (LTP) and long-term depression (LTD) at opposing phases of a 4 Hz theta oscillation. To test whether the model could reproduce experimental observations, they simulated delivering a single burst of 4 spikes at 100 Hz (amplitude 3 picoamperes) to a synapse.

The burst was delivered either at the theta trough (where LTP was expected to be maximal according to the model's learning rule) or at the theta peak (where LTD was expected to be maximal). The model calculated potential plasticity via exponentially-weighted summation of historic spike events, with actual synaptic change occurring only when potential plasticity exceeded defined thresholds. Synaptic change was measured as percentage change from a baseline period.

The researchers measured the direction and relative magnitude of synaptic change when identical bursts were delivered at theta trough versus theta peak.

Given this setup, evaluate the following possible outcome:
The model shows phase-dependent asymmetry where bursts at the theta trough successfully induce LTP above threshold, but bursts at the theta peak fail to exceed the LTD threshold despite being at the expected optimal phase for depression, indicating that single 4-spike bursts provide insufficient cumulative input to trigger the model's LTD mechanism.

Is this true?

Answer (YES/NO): NO